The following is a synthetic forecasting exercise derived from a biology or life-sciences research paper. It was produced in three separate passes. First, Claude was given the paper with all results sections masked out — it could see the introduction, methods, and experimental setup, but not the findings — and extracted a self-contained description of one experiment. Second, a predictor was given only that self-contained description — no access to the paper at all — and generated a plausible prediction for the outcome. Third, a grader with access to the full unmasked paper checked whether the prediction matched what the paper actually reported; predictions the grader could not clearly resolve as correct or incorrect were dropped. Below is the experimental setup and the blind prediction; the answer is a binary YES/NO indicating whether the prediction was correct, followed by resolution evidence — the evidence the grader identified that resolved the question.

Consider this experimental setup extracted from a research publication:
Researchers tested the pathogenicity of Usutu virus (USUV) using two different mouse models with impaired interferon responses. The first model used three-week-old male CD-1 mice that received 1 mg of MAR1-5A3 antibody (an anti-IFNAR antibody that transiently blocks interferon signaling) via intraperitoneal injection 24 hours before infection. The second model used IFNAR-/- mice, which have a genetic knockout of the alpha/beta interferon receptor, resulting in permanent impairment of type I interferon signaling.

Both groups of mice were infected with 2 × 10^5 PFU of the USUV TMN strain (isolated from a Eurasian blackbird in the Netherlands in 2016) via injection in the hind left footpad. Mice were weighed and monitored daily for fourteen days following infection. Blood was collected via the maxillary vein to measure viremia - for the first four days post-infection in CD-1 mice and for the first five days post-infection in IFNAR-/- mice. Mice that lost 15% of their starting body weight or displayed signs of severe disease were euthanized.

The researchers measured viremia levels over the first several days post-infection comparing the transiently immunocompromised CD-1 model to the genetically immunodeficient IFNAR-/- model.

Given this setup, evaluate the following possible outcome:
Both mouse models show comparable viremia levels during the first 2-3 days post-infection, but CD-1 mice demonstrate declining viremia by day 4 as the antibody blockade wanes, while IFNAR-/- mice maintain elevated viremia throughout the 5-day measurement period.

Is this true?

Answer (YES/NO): NO